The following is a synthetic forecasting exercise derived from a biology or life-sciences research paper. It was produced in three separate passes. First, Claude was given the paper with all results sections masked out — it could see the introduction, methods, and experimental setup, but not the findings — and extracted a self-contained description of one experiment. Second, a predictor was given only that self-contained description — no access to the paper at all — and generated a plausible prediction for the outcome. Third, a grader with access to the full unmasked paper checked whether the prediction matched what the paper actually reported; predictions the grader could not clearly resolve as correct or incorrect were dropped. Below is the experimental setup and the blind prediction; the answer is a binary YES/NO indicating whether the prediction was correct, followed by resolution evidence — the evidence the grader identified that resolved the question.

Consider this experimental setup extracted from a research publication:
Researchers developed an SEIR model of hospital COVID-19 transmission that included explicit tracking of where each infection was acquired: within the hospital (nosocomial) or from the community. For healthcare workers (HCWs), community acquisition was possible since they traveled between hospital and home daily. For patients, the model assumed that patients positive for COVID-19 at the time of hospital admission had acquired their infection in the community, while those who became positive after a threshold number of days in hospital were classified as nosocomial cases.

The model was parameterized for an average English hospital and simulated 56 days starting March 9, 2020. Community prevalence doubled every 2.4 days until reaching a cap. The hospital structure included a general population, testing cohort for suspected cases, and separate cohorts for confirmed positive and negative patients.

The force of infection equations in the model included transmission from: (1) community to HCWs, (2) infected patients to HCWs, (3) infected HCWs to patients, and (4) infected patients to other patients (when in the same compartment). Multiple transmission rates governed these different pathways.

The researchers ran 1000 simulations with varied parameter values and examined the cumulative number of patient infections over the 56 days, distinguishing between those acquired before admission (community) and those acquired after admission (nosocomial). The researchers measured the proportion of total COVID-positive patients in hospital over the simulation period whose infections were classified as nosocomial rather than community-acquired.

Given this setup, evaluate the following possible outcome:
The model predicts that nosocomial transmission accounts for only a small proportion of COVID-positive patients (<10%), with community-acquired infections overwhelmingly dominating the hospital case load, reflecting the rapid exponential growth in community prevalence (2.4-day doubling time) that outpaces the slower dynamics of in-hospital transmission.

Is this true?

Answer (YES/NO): NO